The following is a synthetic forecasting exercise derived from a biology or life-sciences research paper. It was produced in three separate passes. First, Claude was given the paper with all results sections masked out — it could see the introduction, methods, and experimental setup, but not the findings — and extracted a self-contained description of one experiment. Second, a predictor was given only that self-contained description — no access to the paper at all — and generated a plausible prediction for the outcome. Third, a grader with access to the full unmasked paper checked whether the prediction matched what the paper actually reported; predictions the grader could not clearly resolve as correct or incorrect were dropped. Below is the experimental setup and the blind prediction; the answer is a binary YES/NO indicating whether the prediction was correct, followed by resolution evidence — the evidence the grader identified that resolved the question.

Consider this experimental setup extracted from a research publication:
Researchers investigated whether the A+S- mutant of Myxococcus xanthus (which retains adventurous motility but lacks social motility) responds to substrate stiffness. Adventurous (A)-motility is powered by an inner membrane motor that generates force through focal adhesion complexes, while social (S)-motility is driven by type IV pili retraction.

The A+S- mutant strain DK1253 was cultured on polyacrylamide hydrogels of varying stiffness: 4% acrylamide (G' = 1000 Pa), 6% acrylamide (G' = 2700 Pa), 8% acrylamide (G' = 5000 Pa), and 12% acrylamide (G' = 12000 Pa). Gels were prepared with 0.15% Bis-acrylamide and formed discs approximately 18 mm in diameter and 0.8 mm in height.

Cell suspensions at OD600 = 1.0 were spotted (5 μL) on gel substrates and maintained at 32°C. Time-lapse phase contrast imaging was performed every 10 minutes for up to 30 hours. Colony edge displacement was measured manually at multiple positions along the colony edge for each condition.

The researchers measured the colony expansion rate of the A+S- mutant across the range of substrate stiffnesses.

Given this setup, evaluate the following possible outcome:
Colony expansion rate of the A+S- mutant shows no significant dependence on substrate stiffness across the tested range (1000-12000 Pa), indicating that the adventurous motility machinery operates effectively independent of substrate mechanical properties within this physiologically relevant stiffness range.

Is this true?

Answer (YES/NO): NO